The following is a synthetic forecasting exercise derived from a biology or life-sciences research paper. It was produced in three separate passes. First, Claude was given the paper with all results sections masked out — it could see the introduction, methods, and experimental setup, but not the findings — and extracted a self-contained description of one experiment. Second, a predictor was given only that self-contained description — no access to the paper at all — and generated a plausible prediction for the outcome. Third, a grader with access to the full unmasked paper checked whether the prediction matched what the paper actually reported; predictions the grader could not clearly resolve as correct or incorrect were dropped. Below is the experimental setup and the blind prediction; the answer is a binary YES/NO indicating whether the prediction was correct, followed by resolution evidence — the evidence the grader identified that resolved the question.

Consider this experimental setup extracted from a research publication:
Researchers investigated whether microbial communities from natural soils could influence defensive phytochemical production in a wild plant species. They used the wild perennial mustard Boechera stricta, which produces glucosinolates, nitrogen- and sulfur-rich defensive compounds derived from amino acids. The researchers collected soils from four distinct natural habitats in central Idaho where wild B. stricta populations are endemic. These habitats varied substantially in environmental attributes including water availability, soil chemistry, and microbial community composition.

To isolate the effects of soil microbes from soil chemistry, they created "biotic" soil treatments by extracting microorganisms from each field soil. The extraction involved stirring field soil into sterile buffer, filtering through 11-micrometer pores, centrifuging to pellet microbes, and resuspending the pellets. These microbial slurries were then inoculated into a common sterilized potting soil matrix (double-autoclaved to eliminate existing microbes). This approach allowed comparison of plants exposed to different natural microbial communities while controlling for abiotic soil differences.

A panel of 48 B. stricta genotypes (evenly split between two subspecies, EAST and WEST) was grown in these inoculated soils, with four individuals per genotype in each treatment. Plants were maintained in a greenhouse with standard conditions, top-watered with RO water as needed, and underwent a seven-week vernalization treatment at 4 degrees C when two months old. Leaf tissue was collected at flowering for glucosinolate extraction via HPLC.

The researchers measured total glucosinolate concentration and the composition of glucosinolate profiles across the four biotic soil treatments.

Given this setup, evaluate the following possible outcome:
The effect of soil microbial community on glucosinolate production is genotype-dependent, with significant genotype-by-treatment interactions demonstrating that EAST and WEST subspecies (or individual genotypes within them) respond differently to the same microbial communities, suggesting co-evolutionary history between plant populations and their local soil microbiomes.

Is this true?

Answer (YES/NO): NO